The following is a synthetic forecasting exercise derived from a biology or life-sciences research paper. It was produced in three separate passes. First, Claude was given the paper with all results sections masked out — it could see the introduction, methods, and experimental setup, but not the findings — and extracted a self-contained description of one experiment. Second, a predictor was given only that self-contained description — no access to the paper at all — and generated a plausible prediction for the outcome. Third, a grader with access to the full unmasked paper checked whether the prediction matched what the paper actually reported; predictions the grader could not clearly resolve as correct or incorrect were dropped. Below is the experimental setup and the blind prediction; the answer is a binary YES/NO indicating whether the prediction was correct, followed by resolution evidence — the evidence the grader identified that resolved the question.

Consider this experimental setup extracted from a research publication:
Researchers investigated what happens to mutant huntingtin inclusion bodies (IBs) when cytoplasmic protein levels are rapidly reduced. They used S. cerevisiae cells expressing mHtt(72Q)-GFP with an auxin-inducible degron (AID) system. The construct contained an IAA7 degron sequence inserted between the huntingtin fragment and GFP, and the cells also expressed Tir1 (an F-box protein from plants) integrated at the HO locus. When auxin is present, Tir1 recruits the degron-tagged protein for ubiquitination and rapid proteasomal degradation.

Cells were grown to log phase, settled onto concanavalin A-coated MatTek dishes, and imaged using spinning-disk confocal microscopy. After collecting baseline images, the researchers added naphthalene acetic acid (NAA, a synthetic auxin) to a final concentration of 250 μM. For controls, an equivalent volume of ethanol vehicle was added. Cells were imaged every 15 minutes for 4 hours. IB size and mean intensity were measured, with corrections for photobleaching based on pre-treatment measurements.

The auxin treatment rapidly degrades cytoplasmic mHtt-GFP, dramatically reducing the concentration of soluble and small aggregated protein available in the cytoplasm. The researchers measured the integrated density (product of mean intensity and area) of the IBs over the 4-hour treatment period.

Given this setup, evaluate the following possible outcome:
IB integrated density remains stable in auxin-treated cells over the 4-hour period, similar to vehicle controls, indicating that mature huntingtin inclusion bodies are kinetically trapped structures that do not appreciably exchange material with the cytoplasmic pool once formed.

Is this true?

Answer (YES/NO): NO